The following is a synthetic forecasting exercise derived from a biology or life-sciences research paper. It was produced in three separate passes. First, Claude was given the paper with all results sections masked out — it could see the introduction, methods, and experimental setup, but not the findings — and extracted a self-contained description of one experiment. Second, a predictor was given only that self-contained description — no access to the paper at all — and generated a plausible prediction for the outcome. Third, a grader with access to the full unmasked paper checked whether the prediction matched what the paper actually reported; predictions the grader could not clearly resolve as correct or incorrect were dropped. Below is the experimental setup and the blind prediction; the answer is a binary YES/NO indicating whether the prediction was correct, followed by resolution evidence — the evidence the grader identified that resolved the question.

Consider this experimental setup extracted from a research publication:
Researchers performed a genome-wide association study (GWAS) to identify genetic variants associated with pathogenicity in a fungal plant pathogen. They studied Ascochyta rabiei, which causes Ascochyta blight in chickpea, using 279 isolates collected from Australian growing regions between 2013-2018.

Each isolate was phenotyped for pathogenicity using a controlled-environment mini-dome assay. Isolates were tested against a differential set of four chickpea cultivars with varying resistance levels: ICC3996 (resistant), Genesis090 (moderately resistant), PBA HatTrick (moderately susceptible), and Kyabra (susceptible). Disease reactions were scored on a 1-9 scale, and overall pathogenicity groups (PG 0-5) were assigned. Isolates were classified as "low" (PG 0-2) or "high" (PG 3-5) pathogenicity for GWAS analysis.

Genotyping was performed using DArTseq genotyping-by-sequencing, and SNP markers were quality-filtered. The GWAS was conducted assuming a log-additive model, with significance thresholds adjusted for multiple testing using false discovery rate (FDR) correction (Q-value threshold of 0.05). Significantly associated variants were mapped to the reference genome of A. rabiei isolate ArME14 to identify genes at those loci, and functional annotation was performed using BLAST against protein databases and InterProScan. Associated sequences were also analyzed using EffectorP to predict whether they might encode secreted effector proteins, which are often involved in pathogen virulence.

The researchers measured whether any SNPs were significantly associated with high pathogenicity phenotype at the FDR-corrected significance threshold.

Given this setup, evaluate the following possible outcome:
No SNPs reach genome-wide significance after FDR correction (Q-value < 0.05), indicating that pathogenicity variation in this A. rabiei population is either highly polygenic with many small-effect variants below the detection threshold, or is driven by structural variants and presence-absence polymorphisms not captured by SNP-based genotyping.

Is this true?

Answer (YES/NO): NO